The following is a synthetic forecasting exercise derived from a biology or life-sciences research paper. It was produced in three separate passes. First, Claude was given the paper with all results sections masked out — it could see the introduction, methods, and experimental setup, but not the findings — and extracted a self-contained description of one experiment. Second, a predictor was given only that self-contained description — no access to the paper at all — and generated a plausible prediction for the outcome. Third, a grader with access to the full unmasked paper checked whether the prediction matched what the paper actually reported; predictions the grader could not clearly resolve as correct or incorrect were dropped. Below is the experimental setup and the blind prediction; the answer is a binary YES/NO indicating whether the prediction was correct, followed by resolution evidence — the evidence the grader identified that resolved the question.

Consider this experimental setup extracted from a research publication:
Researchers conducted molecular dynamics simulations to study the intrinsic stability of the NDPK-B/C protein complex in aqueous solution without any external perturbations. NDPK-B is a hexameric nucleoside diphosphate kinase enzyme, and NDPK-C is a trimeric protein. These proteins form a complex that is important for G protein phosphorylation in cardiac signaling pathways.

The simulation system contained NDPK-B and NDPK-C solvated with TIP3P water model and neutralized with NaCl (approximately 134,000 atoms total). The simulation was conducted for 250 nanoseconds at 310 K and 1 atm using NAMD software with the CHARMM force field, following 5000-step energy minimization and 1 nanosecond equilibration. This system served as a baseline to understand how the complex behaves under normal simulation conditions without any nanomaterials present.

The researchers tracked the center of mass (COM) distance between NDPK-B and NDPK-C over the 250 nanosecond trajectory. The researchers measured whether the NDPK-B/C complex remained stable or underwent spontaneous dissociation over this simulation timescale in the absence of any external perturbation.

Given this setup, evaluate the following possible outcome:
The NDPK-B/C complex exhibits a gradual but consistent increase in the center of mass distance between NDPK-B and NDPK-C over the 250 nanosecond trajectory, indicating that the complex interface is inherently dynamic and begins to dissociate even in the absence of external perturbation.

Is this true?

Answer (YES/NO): NO